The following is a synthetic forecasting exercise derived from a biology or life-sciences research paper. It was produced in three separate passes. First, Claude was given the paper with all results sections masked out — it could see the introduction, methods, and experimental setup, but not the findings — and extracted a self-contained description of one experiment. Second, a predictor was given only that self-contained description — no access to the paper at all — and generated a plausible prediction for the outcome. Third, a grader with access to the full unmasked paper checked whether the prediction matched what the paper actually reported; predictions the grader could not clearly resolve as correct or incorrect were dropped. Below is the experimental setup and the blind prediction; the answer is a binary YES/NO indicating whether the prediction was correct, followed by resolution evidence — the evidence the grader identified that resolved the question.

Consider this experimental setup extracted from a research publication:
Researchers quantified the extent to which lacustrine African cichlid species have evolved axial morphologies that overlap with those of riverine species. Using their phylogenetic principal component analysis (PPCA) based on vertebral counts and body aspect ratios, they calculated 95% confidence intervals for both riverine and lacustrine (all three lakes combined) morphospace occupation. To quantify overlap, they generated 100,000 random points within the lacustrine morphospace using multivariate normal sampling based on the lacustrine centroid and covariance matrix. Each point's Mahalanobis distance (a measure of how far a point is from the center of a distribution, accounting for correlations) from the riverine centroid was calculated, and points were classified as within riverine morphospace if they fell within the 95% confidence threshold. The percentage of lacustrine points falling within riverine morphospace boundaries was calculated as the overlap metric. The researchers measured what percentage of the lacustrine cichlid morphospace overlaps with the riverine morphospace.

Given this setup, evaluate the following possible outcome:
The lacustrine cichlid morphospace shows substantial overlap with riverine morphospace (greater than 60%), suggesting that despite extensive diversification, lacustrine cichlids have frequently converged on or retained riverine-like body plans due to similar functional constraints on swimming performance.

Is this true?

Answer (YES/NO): YES